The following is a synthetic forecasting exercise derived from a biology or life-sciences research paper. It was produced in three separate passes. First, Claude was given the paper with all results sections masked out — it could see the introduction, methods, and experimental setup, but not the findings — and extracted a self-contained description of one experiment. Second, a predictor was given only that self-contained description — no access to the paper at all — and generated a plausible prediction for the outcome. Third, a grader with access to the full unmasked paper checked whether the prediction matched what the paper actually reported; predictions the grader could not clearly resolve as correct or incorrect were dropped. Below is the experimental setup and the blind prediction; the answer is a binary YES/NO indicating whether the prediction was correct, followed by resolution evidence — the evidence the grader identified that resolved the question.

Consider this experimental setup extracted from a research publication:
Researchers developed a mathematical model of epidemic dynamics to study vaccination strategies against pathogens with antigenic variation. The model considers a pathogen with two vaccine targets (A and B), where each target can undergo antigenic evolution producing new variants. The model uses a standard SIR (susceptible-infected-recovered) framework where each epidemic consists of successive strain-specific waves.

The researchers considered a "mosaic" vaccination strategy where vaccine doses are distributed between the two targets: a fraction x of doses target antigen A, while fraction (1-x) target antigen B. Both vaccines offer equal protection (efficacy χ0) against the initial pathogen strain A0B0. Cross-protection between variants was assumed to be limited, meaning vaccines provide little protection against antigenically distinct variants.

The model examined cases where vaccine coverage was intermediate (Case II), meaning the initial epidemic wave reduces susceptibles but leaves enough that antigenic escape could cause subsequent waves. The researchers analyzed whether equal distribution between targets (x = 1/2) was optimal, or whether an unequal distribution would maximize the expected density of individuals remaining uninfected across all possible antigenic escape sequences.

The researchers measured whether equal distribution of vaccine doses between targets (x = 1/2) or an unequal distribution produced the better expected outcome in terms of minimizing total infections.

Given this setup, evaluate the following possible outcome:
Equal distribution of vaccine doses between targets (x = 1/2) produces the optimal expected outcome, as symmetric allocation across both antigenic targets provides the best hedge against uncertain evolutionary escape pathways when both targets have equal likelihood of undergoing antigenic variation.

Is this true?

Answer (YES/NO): NO